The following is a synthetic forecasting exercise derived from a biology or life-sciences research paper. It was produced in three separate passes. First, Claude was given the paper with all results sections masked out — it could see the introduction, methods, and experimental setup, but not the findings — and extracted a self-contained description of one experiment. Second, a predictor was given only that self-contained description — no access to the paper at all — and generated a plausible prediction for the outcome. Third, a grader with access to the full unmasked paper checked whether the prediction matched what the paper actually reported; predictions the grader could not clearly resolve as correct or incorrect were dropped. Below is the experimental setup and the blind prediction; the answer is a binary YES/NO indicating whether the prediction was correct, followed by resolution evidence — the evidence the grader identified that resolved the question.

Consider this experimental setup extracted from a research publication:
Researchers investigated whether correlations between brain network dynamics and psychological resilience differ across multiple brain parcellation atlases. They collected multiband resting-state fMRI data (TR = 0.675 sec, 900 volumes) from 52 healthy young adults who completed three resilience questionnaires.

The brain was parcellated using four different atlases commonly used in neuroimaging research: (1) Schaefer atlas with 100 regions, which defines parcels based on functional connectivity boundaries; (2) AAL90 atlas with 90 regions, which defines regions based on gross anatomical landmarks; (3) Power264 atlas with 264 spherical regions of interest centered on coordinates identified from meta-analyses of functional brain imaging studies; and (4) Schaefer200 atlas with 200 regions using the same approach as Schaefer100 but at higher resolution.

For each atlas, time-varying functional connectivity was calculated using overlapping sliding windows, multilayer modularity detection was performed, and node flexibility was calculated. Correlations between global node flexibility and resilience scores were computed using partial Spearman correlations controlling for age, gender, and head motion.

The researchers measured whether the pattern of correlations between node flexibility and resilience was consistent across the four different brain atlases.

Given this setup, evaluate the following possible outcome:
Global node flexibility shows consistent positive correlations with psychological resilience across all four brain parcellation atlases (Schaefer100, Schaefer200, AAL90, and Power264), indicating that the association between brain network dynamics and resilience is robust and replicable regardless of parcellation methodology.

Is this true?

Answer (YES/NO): NO